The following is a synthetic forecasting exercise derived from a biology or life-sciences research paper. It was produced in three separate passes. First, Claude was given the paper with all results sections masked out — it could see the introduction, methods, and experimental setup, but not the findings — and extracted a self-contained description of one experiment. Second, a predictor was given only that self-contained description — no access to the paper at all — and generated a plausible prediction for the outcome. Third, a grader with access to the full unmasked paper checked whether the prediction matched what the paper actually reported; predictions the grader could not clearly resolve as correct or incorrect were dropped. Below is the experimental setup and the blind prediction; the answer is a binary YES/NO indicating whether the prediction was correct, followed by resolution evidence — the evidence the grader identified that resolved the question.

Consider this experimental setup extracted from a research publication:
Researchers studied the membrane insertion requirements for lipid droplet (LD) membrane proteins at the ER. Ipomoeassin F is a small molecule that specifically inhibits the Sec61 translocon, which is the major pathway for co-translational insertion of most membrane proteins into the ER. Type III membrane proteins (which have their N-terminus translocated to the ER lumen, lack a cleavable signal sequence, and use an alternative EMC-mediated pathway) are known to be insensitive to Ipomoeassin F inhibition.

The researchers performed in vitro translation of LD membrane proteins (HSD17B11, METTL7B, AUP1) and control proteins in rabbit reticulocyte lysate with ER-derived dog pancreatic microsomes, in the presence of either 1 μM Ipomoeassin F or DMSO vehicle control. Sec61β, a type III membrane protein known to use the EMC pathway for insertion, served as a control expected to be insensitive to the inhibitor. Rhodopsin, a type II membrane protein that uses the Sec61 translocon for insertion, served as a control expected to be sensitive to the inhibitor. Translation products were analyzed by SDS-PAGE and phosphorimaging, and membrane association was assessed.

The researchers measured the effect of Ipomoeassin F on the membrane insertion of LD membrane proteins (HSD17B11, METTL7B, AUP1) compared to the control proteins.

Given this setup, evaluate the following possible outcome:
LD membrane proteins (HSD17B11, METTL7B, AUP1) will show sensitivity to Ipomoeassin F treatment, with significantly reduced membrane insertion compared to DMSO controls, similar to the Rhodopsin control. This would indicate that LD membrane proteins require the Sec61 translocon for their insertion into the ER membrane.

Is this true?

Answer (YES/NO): NO